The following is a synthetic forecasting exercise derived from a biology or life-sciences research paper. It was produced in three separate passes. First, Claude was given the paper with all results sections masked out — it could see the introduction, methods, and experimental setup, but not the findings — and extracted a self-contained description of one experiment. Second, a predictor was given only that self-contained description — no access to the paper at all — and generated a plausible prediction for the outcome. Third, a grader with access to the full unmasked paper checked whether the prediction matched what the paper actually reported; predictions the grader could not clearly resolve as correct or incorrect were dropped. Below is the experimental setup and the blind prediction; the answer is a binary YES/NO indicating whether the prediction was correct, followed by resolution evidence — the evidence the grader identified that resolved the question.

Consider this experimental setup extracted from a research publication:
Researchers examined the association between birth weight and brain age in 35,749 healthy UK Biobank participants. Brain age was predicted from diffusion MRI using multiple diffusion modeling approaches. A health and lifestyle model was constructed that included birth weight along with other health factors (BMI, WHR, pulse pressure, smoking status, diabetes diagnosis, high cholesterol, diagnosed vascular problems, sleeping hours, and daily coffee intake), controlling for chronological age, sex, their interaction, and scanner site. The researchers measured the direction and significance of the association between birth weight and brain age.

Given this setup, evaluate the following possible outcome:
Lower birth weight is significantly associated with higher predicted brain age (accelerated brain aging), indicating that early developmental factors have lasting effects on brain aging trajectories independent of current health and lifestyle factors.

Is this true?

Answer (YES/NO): YES